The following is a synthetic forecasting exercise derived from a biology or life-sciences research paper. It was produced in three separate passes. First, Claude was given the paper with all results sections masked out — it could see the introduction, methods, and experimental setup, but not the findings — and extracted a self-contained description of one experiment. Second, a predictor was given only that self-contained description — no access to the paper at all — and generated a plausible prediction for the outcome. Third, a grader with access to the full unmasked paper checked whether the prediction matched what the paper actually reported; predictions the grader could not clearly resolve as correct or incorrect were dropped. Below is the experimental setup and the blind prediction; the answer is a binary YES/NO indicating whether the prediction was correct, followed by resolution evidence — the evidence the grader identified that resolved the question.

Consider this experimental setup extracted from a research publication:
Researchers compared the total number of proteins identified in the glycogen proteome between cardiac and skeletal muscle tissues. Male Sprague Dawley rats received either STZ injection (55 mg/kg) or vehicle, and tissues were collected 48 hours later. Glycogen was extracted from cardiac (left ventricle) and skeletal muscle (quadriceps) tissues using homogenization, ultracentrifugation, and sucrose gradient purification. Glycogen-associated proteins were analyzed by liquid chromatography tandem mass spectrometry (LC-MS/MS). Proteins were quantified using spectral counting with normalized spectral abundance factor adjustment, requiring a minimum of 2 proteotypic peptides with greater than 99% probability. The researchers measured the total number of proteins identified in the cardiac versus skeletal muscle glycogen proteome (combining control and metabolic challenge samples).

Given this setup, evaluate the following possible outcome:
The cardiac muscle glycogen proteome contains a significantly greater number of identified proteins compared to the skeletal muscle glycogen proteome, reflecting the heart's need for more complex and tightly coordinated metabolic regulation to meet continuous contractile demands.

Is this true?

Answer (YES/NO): YES